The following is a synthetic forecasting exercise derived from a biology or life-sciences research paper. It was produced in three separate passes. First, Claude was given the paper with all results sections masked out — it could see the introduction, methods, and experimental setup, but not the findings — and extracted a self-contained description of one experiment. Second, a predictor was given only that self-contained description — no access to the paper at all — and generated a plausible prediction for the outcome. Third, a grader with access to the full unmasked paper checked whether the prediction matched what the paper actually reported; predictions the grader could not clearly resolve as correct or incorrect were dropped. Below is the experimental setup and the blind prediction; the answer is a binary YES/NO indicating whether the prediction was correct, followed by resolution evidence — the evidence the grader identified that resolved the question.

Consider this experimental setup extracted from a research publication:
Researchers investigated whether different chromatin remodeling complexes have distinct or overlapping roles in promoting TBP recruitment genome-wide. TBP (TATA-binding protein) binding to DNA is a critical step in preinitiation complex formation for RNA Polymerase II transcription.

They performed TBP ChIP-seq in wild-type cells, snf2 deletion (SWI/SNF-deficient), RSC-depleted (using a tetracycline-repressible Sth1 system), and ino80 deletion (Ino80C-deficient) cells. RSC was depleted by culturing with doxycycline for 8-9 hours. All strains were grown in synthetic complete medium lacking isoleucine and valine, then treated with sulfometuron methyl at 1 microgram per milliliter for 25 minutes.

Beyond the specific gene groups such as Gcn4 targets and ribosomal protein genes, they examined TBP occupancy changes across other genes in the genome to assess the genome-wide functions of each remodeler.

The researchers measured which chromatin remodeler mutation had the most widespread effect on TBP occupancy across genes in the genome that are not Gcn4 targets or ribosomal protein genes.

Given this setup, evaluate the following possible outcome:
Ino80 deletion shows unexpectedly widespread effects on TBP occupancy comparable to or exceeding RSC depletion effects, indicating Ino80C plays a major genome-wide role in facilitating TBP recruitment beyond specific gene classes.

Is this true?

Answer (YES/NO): YES